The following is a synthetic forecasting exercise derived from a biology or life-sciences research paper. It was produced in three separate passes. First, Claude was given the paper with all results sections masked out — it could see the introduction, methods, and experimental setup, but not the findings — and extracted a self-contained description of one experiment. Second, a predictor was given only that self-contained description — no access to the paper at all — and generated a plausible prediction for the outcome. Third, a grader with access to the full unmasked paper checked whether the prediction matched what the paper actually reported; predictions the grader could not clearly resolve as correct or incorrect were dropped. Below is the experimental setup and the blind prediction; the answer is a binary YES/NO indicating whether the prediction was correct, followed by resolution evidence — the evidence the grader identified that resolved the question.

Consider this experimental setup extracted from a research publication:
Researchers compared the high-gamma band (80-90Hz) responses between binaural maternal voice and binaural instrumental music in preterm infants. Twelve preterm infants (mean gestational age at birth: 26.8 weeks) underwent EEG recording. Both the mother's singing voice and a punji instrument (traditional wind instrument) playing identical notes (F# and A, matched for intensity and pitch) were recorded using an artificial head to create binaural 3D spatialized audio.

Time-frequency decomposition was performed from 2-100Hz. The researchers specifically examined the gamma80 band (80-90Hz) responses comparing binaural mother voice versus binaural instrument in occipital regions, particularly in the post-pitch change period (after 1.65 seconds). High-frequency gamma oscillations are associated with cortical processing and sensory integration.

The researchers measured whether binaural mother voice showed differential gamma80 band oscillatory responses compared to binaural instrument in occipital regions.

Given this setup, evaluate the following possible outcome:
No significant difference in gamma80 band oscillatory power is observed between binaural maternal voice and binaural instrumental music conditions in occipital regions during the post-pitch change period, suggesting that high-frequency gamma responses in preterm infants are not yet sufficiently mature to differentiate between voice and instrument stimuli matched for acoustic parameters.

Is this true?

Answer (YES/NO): NO